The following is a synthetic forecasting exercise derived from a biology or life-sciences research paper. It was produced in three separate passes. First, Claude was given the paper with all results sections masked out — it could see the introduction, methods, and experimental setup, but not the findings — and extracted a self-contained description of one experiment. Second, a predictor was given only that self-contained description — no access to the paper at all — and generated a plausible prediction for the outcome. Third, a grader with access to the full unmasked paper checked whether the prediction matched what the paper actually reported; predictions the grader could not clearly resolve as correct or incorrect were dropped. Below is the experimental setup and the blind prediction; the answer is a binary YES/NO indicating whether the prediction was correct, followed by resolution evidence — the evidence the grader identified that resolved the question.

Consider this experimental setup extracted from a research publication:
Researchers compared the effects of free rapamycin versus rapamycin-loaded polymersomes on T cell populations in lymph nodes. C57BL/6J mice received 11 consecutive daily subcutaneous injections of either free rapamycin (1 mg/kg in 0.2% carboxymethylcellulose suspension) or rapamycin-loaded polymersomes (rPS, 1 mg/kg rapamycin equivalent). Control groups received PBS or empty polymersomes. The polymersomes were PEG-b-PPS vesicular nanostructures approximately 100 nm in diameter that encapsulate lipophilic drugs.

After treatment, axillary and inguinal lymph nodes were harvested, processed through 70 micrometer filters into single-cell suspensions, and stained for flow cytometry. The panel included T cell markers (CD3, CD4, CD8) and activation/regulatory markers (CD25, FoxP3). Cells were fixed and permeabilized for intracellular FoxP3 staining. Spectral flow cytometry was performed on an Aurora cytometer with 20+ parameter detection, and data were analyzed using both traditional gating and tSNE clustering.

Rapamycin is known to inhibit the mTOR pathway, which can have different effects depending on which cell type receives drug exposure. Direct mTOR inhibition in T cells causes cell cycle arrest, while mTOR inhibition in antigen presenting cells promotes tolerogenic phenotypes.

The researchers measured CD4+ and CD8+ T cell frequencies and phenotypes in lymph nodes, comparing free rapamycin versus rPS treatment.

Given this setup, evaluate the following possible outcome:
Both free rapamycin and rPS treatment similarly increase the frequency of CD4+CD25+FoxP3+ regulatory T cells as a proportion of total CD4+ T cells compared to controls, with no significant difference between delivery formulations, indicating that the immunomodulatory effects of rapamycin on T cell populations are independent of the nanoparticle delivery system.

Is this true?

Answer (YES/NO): NO